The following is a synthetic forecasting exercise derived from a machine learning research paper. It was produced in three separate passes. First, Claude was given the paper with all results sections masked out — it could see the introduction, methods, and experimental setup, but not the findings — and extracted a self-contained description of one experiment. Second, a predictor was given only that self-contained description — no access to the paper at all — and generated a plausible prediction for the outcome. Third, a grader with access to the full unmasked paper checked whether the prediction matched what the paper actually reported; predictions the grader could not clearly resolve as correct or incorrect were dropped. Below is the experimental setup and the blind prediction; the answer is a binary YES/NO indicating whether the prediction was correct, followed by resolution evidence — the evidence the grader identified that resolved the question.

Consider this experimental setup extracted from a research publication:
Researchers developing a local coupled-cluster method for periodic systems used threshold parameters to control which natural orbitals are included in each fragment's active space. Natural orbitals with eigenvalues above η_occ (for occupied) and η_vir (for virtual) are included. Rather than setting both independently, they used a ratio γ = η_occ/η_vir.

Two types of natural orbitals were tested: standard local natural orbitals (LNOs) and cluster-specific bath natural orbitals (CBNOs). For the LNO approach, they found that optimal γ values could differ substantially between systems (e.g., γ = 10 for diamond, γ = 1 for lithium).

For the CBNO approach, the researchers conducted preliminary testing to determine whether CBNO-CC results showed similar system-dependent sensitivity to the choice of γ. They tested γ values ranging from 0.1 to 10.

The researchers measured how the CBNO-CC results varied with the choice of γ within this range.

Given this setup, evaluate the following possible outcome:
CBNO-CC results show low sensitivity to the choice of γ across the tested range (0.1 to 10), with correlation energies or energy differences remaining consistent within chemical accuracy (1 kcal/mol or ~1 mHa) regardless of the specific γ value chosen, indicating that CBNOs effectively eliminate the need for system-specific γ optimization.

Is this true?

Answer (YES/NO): NO